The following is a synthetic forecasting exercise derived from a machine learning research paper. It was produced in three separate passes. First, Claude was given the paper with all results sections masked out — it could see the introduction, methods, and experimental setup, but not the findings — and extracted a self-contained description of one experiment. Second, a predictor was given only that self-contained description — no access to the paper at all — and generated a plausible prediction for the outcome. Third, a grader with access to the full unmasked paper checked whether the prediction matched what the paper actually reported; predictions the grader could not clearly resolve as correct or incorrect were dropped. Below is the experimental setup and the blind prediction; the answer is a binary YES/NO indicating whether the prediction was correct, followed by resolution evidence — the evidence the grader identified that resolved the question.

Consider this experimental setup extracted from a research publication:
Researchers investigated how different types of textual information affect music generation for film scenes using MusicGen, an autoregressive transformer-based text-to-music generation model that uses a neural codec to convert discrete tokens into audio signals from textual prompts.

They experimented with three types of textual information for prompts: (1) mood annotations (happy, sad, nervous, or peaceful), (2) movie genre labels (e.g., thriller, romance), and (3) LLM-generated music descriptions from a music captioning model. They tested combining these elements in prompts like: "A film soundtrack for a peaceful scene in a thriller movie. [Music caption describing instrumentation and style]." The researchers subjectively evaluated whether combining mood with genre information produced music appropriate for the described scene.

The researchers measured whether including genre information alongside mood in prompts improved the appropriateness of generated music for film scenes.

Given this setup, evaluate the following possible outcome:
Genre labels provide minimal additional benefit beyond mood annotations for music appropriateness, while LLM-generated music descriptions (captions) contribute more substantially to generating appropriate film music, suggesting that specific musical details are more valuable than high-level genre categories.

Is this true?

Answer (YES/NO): NO